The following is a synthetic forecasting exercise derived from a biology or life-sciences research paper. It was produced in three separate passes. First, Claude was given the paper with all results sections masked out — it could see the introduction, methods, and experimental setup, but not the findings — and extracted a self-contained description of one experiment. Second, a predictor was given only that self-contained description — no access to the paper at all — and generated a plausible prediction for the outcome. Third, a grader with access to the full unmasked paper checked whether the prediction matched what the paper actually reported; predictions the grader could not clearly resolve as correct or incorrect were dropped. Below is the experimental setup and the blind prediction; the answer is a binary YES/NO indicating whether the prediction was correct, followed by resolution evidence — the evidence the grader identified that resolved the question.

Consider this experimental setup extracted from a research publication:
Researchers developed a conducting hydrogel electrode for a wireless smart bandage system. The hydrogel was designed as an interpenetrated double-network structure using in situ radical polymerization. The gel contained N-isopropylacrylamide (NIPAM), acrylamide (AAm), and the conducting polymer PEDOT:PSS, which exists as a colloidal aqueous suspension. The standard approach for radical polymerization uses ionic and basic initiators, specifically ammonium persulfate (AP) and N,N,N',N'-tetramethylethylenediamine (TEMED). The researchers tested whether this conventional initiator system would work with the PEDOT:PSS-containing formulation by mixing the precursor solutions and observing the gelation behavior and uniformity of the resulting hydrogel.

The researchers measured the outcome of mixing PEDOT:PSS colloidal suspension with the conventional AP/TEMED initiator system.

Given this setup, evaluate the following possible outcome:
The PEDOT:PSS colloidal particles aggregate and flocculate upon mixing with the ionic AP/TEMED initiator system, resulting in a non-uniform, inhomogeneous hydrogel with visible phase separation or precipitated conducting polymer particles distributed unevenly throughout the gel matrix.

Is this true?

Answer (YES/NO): YES